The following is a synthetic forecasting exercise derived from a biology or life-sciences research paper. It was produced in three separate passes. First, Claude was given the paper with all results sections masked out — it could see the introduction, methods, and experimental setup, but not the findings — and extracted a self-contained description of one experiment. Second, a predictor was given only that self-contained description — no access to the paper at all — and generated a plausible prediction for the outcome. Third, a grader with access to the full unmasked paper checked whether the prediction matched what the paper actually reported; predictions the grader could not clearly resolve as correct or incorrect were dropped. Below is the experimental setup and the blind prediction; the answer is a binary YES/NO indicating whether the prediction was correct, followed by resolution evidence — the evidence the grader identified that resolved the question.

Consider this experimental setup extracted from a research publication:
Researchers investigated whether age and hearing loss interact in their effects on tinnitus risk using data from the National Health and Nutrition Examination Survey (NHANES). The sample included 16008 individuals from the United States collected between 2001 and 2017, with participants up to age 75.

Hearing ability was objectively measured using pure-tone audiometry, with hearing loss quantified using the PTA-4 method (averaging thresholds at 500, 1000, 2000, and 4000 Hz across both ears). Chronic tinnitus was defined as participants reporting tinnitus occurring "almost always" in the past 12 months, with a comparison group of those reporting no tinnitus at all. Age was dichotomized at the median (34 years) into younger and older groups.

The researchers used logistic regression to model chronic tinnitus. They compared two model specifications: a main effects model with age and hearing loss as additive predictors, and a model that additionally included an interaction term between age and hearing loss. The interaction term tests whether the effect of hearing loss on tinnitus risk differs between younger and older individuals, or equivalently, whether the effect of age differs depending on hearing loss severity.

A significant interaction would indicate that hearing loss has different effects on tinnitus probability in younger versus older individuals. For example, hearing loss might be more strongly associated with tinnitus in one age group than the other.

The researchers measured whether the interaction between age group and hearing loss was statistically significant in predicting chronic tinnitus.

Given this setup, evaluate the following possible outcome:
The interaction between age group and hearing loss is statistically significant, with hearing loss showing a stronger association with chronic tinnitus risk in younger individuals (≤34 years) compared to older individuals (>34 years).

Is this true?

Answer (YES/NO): NO